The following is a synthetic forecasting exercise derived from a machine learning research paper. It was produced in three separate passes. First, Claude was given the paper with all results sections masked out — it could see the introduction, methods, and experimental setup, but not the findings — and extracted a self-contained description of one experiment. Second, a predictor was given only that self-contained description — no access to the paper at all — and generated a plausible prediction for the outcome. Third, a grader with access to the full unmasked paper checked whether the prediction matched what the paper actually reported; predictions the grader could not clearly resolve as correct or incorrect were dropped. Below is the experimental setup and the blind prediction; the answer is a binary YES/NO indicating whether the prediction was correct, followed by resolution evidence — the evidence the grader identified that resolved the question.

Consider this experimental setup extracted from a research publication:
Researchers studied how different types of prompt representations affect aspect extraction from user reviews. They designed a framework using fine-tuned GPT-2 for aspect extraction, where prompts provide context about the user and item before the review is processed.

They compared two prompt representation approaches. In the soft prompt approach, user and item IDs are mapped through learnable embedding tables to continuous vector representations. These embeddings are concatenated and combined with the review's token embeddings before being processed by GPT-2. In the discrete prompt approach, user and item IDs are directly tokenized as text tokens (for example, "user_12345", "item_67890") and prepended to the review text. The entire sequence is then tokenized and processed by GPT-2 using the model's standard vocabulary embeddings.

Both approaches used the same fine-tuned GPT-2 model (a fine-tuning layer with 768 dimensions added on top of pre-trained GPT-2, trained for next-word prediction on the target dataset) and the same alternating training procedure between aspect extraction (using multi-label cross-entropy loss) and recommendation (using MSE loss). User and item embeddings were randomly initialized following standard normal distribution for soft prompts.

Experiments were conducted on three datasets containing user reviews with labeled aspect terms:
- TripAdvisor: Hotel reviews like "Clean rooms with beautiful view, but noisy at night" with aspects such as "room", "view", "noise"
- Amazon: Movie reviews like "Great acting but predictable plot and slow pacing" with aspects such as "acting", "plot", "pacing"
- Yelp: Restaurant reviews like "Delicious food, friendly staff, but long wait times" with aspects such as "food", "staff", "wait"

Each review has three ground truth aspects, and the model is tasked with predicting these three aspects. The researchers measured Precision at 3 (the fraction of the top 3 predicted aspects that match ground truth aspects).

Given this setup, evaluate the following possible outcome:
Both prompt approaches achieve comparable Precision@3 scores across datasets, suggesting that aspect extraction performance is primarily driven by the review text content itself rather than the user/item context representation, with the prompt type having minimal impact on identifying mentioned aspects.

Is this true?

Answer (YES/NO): NO